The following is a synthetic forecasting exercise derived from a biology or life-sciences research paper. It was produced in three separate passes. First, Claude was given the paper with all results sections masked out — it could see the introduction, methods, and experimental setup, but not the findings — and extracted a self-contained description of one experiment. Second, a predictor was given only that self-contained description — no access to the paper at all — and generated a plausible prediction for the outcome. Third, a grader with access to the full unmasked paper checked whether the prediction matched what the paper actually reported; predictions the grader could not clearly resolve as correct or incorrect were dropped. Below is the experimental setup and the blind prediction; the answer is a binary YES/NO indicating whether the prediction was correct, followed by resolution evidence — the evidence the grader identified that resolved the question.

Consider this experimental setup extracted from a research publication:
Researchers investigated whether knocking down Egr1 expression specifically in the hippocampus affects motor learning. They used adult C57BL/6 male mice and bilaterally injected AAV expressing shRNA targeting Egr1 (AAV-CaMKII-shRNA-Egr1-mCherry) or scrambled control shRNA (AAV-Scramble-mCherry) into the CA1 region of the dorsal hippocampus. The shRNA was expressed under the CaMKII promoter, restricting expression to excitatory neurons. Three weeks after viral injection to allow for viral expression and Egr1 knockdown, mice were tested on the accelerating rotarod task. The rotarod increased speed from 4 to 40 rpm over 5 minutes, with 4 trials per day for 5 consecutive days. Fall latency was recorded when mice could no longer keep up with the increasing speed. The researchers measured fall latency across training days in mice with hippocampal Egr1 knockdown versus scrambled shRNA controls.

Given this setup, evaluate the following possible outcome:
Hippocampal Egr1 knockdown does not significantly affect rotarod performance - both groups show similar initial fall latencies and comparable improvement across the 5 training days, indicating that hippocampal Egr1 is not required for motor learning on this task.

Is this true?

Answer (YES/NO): NO